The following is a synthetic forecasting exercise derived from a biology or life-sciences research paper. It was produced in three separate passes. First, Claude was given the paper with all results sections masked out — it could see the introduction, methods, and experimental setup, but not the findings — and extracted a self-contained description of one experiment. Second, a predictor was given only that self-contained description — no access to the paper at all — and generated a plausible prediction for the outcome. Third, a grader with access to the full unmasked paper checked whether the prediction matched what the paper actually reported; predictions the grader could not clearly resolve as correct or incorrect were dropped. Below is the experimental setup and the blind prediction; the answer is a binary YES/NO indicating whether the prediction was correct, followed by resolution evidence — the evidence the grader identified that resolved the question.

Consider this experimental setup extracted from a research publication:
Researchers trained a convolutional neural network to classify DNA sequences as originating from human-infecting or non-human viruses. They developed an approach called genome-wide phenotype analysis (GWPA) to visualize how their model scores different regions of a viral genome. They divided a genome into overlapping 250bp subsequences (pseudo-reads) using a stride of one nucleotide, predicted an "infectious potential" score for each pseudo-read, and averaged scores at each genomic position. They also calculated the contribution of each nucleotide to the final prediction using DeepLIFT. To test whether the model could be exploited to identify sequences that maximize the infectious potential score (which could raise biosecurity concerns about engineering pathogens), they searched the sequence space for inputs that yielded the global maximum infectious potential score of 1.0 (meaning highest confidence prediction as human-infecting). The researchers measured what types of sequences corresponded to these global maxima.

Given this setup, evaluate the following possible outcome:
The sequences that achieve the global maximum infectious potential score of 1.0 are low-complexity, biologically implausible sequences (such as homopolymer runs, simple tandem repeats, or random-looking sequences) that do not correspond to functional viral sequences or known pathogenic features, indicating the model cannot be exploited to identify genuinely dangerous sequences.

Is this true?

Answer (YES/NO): YES